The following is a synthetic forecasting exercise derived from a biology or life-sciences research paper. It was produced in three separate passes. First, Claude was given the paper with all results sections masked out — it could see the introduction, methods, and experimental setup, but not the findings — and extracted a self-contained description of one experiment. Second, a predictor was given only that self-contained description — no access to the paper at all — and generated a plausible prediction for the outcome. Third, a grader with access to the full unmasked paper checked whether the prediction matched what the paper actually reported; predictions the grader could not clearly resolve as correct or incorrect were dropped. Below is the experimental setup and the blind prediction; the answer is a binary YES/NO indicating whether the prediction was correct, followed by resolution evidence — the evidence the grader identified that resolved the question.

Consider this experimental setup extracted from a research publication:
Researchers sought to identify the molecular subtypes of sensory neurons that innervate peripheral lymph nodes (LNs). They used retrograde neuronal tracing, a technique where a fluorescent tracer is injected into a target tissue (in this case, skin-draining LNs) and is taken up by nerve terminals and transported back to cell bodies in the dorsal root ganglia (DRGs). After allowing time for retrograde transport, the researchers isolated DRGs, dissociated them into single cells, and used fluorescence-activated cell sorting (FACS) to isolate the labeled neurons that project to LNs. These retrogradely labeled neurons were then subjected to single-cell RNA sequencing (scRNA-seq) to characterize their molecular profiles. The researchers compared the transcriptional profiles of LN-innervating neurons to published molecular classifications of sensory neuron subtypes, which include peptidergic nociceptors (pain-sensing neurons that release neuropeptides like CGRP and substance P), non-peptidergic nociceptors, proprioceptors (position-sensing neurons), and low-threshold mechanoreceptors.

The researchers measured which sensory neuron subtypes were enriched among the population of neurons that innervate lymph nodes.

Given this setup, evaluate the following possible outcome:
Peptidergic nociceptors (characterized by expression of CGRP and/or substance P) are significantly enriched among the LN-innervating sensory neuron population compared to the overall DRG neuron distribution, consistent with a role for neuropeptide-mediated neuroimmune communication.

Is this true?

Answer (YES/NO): YES